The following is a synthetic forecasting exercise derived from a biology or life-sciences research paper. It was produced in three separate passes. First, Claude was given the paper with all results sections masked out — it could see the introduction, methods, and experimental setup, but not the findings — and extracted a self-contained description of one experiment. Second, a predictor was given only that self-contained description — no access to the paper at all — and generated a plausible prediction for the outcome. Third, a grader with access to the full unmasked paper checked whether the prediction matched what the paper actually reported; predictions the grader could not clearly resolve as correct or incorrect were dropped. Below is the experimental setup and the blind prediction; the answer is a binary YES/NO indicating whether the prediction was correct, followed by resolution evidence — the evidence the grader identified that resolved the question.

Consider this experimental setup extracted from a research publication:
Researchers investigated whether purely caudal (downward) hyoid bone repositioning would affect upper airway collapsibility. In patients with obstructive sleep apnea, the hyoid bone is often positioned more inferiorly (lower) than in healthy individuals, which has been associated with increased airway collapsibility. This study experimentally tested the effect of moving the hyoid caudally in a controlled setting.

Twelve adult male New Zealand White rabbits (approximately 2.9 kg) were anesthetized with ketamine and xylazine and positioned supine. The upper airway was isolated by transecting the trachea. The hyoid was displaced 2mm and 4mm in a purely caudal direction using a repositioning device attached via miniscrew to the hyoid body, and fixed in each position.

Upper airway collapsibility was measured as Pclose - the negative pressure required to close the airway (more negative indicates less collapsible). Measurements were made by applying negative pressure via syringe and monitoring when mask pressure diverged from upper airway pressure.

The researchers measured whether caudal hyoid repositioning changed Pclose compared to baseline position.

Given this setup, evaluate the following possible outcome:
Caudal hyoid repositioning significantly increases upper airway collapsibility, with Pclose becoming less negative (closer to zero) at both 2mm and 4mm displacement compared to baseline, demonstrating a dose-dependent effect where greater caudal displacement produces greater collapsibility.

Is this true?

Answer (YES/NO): NO